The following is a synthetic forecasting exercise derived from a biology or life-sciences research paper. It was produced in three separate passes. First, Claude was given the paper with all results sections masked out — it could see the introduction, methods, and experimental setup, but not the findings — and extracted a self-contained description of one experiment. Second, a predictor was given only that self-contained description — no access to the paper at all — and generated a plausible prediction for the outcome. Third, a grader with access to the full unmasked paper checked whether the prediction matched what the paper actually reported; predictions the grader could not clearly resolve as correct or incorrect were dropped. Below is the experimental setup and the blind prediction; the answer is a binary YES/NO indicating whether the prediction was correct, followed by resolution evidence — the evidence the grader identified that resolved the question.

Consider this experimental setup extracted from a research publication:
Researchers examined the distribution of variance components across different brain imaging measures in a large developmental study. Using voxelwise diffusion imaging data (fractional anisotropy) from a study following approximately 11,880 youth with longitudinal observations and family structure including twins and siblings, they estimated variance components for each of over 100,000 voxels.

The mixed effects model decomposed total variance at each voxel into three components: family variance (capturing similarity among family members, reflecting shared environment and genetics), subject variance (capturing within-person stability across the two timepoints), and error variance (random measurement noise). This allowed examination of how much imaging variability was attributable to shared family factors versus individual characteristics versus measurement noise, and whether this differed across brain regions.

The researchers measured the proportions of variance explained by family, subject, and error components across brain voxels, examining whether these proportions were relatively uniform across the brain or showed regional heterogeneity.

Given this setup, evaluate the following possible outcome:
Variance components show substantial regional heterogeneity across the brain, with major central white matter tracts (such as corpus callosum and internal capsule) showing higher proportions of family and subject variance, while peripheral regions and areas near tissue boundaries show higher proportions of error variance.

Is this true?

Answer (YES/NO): NO